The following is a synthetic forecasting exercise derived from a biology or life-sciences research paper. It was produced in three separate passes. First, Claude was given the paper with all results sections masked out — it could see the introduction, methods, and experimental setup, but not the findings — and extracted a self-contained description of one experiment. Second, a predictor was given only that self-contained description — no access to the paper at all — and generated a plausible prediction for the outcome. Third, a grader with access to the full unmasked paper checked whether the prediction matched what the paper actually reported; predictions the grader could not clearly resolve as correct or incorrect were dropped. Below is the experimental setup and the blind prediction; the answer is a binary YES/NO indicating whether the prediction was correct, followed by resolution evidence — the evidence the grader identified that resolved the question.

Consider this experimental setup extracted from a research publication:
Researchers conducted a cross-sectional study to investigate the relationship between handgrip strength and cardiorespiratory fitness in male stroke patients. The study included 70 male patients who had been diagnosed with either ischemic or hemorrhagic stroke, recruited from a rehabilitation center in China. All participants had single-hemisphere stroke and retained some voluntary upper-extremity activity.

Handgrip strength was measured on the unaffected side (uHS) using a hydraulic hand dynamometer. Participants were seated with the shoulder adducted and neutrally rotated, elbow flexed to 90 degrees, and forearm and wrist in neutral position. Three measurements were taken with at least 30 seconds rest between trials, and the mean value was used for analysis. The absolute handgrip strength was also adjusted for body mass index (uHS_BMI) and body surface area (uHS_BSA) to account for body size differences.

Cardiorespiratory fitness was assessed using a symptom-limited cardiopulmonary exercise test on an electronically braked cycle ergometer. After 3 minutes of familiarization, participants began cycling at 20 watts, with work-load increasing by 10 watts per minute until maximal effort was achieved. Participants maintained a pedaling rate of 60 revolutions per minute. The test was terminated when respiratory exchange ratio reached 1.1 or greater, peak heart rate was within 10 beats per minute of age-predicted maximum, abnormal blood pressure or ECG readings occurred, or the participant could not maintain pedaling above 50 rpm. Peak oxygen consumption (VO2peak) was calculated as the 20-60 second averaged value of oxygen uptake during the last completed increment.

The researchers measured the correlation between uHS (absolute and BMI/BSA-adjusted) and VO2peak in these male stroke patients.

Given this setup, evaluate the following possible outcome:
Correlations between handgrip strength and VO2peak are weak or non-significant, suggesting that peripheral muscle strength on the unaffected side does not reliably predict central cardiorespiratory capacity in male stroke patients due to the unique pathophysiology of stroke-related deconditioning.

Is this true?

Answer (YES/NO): NO